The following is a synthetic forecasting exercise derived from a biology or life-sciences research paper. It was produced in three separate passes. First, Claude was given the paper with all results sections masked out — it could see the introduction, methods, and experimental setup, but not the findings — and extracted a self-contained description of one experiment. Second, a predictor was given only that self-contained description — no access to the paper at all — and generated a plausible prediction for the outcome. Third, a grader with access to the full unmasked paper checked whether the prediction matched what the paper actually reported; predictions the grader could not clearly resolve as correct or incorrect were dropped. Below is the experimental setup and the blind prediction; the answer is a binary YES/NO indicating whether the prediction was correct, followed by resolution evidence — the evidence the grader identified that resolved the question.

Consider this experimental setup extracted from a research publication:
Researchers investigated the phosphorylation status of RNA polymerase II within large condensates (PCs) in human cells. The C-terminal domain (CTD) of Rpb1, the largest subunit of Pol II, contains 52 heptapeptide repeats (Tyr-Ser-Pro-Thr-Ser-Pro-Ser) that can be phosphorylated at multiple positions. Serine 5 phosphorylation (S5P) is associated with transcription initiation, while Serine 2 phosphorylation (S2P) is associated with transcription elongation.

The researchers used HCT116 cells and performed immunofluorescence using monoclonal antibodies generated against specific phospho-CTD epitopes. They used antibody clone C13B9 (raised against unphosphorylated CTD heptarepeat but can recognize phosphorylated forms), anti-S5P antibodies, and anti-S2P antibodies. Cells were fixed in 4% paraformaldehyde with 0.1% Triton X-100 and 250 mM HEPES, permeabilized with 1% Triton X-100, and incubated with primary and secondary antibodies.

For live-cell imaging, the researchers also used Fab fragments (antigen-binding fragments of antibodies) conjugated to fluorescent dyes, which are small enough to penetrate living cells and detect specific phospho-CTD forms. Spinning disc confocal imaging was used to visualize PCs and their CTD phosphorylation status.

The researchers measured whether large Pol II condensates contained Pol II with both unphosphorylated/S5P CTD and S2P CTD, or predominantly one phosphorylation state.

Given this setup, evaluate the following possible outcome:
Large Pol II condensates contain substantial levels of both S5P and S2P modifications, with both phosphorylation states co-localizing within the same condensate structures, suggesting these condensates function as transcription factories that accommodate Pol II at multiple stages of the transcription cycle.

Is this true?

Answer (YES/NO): NO